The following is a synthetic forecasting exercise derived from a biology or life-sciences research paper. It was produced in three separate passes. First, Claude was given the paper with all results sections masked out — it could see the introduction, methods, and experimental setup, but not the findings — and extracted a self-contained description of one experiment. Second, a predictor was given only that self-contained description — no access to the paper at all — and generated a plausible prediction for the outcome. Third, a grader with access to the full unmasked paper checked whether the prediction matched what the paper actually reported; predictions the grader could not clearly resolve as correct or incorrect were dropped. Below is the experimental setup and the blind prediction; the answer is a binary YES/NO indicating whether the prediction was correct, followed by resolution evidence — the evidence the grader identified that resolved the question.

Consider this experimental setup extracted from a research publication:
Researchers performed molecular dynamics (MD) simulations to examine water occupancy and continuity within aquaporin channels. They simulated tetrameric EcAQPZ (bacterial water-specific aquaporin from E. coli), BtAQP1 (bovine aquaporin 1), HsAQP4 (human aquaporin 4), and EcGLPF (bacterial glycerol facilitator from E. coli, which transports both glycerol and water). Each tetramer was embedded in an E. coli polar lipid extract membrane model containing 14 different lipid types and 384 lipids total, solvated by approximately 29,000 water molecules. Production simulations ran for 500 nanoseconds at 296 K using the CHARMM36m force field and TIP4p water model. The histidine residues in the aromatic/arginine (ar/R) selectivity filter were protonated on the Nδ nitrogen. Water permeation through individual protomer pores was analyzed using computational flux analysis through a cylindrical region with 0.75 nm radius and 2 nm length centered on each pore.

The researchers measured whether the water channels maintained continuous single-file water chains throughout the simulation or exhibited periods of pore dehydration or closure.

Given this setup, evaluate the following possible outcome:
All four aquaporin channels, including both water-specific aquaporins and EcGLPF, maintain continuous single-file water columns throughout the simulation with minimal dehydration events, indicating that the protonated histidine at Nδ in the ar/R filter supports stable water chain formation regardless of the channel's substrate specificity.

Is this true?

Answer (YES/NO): NO